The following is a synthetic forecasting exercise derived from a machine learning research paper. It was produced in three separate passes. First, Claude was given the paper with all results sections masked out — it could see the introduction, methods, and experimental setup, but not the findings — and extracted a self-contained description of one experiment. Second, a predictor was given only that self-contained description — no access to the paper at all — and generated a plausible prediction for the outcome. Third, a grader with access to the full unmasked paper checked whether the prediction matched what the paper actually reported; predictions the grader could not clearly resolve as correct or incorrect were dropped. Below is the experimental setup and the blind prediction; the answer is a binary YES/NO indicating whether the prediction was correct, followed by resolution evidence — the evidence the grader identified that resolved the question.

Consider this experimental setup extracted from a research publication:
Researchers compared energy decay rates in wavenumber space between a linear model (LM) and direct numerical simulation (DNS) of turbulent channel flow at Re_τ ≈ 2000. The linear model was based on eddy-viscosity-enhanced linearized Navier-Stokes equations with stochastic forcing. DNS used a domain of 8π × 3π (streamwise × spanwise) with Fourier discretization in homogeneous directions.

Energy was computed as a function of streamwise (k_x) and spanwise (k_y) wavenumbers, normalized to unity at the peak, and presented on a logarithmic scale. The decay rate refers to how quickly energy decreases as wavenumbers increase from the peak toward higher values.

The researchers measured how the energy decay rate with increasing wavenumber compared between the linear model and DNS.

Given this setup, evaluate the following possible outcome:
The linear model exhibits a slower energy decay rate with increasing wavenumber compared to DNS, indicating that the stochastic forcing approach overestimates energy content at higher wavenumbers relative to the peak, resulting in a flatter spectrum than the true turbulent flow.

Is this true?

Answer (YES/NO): YES